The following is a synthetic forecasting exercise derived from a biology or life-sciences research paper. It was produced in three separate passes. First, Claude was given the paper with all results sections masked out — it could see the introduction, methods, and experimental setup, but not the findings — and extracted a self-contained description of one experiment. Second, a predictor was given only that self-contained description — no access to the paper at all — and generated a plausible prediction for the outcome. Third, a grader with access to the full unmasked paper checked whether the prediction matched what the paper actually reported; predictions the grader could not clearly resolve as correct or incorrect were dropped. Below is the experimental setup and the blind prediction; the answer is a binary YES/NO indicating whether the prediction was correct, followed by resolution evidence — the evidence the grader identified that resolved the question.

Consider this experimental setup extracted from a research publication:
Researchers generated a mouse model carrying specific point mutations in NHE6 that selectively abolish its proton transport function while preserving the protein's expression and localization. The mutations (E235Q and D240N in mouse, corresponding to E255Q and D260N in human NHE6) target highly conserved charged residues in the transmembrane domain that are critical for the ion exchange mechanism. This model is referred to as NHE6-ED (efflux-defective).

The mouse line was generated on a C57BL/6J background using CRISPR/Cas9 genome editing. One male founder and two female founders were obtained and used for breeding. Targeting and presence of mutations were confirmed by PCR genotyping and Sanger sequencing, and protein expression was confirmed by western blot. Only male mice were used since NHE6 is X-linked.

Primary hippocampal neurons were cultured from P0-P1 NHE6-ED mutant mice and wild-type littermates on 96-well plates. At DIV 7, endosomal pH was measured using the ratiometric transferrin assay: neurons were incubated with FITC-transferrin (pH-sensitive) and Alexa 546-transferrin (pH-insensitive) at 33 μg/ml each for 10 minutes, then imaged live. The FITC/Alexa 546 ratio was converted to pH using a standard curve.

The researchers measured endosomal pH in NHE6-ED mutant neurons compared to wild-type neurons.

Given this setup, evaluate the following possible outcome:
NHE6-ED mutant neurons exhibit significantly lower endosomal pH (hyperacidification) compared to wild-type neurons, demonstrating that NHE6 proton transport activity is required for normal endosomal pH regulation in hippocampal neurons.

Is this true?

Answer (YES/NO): YES